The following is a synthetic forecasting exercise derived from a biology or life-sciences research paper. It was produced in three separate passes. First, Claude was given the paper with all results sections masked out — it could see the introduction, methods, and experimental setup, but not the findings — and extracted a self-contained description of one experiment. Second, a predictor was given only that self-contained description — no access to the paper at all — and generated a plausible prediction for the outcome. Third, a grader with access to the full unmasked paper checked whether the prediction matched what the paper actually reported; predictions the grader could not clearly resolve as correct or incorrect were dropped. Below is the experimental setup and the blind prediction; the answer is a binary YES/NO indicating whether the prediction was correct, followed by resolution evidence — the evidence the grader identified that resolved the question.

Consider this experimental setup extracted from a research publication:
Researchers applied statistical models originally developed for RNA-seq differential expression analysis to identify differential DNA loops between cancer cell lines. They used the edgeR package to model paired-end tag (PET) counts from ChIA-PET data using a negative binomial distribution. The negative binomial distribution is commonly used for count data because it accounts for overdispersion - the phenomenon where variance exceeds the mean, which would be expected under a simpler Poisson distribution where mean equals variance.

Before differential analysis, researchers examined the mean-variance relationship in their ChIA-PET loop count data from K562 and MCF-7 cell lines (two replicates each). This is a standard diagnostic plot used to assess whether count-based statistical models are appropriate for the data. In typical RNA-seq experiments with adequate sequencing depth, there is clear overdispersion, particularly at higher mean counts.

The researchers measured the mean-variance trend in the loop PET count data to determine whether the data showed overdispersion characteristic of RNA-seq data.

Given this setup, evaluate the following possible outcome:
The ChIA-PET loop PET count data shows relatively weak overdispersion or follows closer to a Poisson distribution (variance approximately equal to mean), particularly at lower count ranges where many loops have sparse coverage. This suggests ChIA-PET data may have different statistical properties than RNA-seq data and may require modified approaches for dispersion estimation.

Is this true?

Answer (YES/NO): NO